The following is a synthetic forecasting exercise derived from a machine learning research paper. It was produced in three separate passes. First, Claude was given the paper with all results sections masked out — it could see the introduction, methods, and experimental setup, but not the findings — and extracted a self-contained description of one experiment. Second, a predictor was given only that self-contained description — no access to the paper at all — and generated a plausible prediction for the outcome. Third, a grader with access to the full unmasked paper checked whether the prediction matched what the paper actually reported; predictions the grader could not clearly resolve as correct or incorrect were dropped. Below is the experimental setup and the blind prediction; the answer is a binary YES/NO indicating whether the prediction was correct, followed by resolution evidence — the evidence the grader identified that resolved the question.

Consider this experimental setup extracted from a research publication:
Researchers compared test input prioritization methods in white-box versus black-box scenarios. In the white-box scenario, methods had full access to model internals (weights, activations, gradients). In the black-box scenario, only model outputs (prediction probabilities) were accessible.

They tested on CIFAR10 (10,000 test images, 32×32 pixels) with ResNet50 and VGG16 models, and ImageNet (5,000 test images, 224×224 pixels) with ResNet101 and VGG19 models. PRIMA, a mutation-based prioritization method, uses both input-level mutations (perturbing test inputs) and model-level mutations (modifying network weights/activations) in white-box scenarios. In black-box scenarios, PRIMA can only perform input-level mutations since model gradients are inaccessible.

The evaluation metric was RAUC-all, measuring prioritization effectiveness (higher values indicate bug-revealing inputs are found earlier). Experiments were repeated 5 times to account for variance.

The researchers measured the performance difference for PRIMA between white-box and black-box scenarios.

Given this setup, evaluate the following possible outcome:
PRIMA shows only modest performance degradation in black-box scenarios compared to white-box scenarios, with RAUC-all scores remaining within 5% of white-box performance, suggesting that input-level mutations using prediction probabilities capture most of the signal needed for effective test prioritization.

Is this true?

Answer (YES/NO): NO